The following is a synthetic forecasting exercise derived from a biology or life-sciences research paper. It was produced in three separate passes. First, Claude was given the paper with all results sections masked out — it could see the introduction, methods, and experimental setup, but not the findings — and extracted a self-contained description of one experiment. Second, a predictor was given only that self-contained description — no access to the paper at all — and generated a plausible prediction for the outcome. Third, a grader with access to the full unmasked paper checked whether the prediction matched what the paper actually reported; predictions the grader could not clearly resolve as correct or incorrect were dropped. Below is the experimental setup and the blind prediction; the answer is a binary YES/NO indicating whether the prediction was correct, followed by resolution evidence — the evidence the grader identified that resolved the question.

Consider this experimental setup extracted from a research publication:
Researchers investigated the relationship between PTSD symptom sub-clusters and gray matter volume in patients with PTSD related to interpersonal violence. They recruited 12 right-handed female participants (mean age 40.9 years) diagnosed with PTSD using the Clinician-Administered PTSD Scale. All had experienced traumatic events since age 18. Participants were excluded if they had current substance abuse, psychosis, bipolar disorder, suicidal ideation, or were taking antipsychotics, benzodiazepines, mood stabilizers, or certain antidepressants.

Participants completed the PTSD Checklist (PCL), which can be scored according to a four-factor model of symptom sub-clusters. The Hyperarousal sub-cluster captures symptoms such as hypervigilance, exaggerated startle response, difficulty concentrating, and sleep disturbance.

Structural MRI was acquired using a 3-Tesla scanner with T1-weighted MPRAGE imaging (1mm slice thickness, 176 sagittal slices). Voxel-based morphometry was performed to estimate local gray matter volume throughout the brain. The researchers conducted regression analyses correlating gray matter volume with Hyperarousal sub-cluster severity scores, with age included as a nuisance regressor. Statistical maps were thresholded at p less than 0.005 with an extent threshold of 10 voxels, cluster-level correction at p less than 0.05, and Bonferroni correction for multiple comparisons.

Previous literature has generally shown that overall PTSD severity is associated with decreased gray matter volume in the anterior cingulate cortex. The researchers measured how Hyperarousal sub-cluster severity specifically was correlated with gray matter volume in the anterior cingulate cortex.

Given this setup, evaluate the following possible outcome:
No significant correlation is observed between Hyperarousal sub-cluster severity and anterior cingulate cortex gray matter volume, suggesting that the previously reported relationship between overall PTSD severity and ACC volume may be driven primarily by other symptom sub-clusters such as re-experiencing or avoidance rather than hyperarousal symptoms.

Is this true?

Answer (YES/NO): NO